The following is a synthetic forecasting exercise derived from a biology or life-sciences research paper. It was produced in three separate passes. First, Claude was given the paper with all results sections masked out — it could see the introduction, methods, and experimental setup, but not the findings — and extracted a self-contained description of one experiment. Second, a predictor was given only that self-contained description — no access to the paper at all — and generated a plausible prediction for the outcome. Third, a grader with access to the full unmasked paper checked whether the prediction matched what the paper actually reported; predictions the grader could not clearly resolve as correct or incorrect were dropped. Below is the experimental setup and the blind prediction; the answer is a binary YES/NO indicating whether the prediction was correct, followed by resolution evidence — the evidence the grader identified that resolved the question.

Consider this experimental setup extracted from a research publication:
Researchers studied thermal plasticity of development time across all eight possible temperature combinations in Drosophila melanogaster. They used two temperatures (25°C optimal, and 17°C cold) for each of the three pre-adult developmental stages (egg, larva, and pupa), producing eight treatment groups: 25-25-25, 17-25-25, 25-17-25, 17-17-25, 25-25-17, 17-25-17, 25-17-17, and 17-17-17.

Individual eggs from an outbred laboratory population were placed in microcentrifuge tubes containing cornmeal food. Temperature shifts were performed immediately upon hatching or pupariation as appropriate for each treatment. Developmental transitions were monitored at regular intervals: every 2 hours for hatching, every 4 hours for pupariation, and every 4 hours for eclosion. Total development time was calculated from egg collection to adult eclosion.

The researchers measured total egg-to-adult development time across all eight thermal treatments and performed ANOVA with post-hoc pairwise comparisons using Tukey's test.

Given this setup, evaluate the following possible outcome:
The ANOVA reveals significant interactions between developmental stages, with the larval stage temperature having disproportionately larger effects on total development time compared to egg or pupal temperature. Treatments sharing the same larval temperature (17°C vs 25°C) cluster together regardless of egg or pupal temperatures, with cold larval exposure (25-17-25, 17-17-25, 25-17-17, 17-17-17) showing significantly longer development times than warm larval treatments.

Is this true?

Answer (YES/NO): NO